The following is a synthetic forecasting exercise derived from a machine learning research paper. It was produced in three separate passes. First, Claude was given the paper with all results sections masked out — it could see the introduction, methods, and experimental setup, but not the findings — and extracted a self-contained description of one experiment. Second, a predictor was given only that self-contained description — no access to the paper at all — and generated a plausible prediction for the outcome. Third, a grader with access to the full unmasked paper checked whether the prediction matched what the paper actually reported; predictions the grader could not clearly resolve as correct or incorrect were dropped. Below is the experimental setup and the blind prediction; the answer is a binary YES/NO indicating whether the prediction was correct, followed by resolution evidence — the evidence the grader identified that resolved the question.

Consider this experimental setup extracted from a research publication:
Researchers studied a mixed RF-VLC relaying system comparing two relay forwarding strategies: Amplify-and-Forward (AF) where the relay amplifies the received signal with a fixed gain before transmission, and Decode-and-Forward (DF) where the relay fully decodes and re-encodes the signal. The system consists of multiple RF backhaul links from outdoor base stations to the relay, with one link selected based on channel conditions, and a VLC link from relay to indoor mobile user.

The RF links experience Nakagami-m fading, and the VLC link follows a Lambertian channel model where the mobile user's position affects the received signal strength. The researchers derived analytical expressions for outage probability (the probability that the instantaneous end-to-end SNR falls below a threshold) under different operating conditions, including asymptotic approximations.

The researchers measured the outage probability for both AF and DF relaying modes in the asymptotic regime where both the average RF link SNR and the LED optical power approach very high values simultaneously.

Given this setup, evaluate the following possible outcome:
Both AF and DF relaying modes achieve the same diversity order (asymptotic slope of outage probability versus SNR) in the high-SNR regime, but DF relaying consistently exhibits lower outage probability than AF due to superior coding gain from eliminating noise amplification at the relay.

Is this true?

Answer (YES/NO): NO